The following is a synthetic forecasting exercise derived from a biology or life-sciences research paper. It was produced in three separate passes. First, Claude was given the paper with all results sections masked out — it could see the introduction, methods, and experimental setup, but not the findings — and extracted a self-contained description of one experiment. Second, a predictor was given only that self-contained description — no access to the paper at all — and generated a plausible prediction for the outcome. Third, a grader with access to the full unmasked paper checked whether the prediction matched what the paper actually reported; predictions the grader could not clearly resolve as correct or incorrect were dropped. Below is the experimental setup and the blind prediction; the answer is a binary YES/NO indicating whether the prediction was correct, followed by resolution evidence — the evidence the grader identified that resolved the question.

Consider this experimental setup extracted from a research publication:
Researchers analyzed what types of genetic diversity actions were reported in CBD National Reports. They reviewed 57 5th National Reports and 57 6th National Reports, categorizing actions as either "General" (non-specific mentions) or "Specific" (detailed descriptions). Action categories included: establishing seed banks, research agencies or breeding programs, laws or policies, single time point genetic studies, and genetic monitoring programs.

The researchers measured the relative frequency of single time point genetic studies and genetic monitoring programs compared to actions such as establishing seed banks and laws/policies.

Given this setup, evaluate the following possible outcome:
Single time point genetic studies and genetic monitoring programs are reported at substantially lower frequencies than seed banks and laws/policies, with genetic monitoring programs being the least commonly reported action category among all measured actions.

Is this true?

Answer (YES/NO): YES